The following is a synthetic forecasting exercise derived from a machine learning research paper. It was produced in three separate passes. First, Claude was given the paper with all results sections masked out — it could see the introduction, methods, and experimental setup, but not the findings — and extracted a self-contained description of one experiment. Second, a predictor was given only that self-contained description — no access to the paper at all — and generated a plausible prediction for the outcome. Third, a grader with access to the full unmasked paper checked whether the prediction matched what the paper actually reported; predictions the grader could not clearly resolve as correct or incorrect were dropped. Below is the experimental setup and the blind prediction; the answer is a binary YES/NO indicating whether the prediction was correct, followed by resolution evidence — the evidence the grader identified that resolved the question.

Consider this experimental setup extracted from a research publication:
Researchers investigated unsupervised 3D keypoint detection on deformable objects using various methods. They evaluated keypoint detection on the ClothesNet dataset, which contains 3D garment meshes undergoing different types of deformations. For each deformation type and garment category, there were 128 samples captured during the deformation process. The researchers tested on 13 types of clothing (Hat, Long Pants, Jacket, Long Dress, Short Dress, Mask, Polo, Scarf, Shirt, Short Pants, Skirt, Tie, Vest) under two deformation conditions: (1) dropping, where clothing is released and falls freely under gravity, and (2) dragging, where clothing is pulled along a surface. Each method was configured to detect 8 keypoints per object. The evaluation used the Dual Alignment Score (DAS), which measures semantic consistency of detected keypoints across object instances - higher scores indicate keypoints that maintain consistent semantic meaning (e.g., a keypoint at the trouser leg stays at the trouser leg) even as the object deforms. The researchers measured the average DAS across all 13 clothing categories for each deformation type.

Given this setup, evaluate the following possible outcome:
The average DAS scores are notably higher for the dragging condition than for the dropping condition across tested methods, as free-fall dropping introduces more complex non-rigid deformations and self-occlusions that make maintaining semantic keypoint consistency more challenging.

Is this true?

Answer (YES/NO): NO